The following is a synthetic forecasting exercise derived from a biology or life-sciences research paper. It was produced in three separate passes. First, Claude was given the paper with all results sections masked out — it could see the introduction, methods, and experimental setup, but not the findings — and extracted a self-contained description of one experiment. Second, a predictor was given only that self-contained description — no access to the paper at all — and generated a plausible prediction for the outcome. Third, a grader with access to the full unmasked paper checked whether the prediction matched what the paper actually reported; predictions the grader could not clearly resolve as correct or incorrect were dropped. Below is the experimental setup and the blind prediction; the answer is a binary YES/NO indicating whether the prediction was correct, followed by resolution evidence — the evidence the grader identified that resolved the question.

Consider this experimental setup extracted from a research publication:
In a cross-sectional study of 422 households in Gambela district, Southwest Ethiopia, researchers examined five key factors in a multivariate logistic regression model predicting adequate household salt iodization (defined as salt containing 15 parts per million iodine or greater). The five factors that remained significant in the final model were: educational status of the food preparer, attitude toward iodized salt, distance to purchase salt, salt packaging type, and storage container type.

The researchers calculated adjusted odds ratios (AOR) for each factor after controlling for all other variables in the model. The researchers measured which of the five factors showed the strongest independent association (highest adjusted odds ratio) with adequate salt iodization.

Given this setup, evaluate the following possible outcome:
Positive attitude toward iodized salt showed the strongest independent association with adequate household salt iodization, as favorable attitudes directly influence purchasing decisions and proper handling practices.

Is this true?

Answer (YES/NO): YES